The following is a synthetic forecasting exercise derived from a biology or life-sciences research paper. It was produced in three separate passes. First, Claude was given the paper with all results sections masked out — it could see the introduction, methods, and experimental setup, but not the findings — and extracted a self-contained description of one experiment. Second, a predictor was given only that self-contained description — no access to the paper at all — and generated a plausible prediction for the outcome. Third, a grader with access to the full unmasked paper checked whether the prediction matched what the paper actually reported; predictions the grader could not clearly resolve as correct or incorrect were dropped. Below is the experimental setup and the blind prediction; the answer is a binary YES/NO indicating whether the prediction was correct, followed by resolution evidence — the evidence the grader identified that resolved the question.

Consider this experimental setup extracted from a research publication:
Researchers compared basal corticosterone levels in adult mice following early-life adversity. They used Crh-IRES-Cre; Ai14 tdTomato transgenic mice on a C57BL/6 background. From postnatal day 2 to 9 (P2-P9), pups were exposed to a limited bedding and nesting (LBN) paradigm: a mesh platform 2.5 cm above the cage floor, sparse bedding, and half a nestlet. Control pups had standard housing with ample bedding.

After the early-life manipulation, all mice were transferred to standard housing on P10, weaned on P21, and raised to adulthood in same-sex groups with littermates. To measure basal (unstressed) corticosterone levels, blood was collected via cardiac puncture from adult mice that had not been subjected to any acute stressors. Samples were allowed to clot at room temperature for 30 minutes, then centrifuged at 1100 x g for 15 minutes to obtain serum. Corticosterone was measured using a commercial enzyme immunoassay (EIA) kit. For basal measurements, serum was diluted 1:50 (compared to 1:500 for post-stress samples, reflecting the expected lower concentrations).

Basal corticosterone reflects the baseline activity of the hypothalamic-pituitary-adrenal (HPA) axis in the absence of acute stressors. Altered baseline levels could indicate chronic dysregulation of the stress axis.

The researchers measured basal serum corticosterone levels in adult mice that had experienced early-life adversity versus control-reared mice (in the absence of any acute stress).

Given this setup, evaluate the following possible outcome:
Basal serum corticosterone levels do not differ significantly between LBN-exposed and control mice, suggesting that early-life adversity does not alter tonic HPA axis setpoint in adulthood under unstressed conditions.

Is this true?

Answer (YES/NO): YES